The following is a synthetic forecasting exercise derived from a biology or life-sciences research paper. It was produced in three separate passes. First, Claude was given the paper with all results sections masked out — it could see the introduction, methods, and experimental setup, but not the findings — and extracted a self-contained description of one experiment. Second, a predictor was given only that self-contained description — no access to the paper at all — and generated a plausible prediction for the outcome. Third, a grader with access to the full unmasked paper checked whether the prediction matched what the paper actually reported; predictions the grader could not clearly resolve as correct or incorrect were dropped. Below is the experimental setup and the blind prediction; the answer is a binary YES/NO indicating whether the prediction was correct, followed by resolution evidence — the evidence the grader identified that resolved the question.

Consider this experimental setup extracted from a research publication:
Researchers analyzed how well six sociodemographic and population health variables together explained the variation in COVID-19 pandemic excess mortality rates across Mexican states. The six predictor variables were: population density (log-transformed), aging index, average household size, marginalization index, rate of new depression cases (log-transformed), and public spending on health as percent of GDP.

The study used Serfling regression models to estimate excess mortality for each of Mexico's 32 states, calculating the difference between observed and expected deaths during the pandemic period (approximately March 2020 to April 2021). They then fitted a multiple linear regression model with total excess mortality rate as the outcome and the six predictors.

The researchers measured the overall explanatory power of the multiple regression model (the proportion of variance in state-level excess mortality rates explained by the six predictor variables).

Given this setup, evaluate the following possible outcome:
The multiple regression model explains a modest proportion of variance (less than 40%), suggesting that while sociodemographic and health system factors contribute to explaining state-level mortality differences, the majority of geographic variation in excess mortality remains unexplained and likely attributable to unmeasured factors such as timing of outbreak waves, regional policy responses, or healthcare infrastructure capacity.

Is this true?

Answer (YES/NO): NO